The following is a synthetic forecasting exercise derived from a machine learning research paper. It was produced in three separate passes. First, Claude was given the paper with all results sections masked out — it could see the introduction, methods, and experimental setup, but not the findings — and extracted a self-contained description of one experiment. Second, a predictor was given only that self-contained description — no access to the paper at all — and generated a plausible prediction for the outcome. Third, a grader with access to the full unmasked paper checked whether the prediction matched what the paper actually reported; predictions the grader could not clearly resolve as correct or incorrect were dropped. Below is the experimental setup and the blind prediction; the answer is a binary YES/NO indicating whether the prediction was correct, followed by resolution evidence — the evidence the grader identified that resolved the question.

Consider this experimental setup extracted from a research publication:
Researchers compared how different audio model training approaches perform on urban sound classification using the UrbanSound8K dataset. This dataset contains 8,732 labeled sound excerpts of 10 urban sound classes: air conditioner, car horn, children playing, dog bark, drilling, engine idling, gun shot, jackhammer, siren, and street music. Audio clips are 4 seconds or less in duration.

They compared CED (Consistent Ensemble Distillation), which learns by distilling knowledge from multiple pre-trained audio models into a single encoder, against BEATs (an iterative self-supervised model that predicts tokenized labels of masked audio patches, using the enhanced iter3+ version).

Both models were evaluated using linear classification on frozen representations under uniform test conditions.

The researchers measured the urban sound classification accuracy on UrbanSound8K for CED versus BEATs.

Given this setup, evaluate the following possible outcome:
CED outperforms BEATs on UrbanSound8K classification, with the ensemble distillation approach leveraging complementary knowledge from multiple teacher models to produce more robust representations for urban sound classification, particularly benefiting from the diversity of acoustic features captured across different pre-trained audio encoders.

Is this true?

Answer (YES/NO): YES